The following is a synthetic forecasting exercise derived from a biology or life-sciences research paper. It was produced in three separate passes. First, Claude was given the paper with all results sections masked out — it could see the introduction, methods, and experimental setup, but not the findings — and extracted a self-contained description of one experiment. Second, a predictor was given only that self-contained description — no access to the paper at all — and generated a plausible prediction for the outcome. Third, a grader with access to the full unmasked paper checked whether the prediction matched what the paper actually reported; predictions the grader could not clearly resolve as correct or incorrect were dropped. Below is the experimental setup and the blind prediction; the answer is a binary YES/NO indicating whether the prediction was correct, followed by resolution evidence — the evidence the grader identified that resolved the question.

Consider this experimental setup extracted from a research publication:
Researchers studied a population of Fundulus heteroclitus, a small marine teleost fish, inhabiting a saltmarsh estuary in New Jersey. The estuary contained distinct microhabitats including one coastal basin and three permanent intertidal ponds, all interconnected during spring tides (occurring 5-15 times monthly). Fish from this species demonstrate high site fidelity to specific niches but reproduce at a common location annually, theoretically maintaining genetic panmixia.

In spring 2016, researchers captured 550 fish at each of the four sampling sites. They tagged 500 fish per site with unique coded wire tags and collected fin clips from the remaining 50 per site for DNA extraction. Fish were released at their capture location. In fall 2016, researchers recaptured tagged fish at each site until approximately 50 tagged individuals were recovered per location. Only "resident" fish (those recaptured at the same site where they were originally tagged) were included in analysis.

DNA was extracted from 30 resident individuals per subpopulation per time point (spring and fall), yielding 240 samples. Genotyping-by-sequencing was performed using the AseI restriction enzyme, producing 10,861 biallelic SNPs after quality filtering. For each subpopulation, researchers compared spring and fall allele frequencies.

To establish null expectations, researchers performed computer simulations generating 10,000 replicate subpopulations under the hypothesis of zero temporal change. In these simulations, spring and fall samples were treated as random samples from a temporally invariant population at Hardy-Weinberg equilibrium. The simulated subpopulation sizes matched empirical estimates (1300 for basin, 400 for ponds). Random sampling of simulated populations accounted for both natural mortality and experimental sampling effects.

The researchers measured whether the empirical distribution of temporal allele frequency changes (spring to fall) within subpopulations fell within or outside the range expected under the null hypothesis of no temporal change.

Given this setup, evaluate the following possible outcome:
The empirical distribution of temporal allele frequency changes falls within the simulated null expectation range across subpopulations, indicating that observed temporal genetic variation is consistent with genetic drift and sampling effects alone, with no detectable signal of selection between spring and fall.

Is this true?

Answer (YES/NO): NO